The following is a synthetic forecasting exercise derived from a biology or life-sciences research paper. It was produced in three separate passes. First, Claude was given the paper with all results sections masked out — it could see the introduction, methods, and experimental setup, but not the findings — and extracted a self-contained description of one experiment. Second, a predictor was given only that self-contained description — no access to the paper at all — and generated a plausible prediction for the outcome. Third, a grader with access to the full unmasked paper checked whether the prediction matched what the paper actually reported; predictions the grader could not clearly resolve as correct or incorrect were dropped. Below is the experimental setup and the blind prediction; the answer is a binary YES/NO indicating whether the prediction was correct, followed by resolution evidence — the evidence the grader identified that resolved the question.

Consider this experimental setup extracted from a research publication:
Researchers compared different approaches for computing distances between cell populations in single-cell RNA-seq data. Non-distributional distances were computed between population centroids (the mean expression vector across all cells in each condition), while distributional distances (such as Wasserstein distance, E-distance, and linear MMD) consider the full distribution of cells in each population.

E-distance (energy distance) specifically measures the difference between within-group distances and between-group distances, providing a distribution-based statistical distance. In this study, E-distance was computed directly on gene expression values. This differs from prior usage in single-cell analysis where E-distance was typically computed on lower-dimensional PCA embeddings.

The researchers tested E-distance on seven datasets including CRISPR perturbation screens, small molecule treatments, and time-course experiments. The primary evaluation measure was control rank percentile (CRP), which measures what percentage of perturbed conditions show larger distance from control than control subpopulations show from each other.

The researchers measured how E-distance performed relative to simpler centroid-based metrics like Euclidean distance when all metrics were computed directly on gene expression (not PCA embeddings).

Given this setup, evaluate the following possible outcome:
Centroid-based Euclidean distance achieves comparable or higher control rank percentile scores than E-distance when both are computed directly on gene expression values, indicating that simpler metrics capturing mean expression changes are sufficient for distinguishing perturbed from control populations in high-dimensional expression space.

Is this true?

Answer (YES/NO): YES